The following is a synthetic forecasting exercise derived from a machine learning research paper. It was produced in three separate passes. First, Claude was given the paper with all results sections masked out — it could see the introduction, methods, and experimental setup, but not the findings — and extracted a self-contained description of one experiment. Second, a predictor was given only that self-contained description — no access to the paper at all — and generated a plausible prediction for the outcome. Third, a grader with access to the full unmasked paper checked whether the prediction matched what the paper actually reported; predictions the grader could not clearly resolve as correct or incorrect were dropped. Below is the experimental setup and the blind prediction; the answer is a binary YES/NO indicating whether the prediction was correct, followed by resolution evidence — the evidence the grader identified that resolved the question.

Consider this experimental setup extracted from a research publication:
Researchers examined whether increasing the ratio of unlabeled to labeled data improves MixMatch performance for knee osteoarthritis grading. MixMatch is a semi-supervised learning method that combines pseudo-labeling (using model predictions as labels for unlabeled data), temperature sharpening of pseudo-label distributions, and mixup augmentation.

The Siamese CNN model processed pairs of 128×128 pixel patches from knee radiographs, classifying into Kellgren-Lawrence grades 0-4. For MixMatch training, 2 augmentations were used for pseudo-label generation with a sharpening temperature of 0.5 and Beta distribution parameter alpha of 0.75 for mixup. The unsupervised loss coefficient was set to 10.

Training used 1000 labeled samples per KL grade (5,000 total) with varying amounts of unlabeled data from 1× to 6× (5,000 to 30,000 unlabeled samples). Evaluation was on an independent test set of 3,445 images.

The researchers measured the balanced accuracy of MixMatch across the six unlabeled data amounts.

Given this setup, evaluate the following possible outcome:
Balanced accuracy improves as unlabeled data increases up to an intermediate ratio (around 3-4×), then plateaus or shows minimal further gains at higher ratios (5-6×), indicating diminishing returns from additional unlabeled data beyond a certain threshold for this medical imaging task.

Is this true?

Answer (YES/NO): NO